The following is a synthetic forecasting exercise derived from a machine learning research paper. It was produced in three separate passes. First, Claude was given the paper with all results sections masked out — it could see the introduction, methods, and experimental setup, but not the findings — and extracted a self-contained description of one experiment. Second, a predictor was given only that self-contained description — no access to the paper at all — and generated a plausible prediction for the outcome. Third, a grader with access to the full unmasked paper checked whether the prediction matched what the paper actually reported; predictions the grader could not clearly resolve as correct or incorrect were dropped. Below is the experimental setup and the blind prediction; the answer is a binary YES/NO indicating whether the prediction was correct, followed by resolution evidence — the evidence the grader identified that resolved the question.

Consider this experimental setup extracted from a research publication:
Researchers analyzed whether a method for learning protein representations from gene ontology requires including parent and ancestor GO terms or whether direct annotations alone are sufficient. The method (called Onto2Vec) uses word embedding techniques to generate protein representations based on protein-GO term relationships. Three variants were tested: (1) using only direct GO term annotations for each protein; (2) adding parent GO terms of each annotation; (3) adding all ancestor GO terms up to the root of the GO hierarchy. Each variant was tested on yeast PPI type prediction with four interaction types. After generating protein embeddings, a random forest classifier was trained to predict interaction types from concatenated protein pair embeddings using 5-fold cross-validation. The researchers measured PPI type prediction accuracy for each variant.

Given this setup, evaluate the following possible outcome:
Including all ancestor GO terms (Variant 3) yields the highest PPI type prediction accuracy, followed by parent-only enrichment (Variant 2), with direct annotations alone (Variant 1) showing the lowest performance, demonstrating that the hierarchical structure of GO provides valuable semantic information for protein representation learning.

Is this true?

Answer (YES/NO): YES